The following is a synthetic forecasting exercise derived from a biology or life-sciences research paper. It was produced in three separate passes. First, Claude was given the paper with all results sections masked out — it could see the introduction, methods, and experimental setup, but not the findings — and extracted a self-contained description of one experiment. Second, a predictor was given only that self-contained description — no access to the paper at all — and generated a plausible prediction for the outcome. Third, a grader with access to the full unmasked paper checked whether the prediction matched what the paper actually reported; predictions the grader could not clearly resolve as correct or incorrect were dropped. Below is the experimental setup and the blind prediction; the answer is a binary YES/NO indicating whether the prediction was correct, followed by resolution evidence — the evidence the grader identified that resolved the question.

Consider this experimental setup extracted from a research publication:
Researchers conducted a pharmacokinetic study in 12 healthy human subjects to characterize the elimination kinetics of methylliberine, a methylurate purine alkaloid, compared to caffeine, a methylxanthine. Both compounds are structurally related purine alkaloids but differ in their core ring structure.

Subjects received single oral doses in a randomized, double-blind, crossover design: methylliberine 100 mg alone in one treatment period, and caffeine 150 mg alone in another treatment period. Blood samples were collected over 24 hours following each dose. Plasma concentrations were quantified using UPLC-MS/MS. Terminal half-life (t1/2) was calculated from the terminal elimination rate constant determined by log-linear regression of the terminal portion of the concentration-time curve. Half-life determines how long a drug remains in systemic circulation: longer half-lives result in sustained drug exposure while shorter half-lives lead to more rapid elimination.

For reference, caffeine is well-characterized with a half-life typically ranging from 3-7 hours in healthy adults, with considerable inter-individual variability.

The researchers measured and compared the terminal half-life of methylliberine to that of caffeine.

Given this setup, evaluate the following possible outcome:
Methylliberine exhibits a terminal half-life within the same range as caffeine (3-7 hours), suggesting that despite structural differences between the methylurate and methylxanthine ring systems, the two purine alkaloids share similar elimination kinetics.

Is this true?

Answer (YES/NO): NO